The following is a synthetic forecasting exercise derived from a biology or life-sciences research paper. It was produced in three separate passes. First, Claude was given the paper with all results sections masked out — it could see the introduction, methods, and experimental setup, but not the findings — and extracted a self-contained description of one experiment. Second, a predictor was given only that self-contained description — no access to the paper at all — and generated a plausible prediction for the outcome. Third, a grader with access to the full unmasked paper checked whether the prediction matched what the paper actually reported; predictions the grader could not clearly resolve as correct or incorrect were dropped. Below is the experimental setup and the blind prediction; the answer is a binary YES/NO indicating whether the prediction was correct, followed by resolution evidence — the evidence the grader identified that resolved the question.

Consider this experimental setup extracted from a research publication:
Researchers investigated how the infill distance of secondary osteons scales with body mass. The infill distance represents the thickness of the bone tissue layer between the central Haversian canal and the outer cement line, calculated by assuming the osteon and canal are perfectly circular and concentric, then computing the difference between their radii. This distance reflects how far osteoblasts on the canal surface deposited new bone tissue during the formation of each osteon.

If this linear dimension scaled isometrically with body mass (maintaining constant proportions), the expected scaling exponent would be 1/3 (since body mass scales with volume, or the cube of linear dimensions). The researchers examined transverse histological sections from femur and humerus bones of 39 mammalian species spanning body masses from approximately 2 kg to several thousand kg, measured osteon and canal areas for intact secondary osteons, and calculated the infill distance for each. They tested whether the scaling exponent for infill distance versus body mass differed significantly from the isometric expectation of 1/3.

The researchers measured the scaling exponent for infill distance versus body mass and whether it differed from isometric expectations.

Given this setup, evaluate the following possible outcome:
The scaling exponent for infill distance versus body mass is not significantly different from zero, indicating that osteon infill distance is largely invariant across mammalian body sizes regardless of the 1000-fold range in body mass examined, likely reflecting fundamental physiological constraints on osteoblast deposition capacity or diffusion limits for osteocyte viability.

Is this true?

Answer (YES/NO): NO